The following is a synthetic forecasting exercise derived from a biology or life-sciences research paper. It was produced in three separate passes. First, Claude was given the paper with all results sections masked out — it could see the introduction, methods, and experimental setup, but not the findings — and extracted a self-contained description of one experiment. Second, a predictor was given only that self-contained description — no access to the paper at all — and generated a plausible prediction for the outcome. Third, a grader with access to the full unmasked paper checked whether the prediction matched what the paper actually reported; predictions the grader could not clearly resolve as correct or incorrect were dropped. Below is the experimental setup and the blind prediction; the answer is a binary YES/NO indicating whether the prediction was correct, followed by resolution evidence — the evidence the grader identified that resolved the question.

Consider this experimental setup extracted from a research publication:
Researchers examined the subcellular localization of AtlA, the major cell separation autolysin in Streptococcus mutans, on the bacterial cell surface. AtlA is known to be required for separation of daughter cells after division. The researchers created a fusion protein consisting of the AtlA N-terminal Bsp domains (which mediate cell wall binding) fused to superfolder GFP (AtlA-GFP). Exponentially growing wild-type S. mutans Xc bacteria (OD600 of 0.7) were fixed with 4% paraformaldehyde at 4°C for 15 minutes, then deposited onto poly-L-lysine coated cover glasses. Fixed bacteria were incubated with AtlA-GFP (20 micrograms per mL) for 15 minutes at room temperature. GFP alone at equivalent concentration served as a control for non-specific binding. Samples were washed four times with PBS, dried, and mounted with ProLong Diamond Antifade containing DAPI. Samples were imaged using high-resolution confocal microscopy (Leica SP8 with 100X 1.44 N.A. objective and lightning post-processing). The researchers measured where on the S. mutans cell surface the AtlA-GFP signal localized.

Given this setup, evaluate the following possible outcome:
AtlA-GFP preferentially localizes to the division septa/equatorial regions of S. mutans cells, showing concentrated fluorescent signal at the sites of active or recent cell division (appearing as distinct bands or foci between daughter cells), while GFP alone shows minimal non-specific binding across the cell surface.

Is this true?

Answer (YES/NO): NO